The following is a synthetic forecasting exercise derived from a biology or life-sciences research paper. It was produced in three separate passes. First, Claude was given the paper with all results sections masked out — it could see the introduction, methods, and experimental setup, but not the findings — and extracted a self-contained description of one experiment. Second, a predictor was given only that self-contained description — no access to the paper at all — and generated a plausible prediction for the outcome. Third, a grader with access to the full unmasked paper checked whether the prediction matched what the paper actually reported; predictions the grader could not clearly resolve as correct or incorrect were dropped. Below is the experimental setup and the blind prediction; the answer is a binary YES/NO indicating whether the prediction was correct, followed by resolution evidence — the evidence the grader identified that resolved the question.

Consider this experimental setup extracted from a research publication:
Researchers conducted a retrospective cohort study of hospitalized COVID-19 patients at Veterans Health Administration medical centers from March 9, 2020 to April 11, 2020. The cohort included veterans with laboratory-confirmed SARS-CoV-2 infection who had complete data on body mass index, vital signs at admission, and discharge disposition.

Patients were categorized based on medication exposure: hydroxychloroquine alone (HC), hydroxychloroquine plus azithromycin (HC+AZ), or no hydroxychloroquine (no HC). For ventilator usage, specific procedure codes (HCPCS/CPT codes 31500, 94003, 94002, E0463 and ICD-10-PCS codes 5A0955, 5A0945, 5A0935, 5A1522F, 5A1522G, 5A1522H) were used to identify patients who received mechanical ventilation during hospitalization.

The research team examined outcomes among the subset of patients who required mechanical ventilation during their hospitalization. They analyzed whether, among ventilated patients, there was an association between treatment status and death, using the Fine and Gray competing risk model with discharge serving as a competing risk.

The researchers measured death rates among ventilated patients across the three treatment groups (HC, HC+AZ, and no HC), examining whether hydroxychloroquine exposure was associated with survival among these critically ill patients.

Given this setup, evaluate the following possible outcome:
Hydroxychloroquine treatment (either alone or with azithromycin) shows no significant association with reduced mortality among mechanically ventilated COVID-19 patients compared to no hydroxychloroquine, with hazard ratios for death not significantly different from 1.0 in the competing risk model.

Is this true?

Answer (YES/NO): YES